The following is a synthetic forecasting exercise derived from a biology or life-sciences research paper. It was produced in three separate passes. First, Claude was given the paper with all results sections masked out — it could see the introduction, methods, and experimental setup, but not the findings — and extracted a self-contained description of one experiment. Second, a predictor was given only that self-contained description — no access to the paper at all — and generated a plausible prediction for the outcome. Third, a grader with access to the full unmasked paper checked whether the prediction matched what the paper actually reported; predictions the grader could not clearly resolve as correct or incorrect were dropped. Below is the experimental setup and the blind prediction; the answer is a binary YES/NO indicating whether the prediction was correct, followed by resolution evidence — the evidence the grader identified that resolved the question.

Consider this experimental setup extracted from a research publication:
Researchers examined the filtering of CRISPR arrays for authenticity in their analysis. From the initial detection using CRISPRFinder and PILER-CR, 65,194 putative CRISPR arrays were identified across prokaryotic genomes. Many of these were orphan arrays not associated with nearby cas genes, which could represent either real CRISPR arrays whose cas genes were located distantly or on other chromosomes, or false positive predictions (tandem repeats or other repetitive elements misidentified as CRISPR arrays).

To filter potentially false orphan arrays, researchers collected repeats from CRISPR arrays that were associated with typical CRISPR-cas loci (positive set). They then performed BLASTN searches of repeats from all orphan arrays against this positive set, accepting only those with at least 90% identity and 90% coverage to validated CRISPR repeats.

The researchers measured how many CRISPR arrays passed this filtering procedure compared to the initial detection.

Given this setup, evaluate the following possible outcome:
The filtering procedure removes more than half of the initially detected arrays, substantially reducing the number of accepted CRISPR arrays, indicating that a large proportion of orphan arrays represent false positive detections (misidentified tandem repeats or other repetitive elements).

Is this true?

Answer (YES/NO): NO